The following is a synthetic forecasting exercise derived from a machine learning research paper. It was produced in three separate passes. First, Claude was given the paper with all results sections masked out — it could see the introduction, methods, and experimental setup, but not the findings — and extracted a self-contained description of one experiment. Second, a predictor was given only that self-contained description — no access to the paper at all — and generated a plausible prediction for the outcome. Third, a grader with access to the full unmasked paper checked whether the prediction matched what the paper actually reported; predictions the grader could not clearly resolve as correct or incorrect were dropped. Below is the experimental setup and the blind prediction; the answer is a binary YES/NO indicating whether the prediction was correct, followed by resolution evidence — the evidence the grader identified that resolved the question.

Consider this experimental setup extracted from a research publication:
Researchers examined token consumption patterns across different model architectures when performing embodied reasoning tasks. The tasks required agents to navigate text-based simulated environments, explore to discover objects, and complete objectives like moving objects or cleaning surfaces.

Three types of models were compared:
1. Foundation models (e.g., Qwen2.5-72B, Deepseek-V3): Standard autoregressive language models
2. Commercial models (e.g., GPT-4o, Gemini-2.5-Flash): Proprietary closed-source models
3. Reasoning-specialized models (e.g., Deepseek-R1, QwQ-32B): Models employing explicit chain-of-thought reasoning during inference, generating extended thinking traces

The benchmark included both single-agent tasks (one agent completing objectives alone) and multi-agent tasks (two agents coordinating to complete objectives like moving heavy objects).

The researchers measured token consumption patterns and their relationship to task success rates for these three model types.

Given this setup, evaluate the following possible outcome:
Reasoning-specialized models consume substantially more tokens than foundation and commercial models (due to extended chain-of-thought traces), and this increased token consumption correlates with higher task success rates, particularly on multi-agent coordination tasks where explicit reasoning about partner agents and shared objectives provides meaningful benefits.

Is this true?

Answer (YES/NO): YES